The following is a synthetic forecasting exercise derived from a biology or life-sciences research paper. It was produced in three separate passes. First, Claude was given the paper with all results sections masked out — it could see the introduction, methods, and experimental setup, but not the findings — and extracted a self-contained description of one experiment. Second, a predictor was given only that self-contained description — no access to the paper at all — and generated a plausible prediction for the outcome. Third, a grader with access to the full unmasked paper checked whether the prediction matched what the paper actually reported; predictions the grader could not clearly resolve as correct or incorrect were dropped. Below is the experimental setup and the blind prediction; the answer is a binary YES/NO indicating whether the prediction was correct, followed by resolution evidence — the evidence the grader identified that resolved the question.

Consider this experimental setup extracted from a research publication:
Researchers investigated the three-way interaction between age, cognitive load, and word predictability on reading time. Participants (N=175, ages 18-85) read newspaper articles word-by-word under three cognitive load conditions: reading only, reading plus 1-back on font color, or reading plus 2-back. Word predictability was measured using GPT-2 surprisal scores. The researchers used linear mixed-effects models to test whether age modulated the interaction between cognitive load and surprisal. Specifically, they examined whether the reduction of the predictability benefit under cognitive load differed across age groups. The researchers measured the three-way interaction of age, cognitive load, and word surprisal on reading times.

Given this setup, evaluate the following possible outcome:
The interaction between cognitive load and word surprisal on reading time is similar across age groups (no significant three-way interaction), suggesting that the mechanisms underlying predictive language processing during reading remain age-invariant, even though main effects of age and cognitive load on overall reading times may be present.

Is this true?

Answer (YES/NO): NO